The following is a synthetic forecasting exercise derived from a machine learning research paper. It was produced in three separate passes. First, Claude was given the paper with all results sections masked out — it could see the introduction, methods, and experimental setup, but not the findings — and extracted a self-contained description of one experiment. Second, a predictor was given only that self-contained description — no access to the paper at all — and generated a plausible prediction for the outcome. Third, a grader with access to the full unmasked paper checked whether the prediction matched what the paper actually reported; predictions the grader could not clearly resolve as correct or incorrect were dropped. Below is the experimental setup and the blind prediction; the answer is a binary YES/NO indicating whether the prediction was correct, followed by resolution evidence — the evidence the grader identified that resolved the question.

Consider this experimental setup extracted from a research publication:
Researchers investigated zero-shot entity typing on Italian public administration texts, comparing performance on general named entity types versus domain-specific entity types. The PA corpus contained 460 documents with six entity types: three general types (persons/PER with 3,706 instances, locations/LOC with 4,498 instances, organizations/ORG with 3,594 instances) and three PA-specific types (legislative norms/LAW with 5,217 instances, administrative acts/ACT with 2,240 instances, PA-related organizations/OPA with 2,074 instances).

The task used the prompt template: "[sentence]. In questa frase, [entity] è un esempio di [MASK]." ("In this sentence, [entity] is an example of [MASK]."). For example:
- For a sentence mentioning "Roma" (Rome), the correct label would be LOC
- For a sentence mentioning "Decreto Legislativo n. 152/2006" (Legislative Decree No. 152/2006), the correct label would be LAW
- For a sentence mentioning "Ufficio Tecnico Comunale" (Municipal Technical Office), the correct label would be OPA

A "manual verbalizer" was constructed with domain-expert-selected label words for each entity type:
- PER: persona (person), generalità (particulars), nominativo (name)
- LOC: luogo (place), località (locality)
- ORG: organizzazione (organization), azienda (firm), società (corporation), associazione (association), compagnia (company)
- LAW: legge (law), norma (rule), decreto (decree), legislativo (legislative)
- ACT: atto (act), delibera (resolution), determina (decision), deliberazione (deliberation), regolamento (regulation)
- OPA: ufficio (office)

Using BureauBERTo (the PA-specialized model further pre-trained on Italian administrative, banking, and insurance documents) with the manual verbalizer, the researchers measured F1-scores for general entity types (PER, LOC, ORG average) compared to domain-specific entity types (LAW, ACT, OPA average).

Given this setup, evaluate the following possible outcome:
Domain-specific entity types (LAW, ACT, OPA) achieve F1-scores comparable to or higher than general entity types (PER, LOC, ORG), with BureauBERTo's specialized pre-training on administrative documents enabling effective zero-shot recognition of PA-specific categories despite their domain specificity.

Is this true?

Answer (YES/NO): YES